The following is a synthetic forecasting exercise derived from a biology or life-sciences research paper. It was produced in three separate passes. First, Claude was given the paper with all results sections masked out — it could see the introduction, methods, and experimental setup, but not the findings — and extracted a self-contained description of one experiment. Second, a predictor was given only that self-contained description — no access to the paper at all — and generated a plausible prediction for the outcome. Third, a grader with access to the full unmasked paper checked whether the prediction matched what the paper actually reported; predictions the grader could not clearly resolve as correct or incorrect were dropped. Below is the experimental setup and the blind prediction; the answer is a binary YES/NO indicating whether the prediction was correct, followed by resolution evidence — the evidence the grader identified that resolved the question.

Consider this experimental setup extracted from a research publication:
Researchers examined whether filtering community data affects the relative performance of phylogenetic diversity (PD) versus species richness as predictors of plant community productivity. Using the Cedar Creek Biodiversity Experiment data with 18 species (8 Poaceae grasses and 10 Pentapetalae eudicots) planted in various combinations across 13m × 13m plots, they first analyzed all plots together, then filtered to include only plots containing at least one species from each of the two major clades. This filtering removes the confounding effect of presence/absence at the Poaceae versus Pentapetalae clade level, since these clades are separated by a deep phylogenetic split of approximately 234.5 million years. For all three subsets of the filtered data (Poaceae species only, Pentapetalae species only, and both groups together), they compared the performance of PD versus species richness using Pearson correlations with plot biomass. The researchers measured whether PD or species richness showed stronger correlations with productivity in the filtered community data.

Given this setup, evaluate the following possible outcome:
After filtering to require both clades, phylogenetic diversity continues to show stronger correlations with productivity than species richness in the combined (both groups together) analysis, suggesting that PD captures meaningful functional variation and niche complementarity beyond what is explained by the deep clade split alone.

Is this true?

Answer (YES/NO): NO